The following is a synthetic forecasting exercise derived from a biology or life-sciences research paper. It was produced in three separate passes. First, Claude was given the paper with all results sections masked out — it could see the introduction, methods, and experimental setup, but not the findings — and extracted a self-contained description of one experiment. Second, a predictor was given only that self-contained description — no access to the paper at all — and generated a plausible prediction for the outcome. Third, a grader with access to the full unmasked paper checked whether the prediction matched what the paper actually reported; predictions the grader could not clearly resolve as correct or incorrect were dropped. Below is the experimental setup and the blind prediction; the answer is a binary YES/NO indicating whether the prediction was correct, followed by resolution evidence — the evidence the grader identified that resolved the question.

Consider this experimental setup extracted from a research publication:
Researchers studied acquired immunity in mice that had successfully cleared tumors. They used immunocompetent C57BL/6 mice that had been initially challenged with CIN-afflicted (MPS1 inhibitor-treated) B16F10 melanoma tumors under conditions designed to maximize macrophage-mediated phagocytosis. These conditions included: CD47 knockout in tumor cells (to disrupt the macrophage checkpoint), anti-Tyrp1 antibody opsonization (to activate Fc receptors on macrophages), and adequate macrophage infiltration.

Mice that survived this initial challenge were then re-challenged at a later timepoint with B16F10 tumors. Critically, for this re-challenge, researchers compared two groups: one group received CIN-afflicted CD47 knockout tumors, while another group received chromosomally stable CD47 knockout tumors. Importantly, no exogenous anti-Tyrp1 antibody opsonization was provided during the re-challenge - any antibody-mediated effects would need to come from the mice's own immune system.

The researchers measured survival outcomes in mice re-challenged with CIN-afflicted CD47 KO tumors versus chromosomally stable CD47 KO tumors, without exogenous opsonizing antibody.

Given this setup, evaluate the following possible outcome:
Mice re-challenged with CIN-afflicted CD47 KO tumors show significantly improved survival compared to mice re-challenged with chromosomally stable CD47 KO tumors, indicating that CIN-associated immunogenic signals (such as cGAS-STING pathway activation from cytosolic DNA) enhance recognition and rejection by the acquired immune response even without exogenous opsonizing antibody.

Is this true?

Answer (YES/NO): YES